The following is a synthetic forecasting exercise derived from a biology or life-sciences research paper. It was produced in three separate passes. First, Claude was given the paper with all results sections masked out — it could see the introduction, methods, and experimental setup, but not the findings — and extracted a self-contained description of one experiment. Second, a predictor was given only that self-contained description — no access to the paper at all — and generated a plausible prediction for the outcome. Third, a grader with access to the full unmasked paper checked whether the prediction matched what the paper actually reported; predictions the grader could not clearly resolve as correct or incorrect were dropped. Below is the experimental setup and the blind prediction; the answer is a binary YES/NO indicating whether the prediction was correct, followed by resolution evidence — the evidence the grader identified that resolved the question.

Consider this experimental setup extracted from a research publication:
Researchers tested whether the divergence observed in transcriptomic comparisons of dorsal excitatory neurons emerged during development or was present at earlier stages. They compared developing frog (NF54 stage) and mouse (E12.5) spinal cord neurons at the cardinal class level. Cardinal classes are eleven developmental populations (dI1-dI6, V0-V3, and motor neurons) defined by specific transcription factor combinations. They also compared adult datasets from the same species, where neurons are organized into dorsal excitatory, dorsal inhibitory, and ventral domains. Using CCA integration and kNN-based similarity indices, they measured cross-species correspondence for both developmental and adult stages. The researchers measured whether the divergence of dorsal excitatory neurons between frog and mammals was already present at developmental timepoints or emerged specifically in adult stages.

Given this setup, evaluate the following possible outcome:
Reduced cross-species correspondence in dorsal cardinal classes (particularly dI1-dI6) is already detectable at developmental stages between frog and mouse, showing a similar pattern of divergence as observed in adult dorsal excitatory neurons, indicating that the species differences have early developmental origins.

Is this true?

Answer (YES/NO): NO